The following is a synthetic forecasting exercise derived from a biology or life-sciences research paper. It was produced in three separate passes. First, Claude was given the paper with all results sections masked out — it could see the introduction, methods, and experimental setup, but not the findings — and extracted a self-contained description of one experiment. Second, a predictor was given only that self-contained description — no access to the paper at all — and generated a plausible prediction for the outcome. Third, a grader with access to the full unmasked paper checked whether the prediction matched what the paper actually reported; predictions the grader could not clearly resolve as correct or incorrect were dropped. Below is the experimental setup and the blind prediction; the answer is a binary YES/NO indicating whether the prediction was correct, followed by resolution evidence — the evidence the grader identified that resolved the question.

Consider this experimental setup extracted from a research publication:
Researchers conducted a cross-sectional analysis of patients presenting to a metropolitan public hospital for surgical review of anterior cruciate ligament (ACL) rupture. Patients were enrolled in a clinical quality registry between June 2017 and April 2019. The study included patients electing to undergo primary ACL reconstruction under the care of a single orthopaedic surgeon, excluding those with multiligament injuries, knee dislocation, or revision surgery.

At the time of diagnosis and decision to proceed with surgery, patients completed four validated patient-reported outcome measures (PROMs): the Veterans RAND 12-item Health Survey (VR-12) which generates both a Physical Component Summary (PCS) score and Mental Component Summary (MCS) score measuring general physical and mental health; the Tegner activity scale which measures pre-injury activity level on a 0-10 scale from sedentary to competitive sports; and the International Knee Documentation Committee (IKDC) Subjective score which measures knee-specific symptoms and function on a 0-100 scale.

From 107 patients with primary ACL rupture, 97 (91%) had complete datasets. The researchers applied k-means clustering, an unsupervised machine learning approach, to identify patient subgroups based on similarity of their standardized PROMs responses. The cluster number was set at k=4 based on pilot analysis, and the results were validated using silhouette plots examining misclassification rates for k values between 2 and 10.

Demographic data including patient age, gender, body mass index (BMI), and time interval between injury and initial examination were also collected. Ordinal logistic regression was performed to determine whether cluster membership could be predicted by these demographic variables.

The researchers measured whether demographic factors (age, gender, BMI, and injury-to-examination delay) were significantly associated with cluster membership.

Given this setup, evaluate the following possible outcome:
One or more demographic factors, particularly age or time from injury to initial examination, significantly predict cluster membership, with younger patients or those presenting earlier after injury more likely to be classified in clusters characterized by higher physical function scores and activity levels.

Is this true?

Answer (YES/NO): NO